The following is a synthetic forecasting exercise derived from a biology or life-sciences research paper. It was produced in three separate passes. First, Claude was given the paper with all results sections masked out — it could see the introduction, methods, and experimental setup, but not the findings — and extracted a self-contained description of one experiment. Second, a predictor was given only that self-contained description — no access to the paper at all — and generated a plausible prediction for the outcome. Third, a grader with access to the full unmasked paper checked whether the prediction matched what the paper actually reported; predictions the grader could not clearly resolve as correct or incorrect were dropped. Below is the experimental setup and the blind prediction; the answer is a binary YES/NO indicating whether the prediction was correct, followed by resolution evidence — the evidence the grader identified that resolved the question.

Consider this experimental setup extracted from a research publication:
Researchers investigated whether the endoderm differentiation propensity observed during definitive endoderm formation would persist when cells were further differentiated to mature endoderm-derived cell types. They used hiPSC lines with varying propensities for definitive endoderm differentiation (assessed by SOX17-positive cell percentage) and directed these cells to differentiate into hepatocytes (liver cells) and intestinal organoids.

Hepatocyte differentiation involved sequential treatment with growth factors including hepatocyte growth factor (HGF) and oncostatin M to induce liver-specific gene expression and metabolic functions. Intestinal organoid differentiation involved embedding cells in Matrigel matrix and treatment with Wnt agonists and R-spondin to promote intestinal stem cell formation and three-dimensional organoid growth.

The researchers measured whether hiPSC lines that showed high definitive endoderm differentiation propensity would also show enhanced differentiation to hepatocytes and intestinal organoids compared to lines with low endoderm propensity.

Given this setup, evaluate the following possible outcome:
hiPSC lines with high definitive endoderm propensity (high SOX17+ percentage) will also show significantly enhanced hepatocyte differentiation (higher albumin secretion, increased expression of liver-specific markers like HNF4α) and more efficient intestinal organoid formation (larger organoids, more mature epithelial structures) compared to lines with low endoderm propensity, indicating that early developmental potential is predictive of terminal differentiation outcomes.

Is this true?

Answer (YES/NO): NO